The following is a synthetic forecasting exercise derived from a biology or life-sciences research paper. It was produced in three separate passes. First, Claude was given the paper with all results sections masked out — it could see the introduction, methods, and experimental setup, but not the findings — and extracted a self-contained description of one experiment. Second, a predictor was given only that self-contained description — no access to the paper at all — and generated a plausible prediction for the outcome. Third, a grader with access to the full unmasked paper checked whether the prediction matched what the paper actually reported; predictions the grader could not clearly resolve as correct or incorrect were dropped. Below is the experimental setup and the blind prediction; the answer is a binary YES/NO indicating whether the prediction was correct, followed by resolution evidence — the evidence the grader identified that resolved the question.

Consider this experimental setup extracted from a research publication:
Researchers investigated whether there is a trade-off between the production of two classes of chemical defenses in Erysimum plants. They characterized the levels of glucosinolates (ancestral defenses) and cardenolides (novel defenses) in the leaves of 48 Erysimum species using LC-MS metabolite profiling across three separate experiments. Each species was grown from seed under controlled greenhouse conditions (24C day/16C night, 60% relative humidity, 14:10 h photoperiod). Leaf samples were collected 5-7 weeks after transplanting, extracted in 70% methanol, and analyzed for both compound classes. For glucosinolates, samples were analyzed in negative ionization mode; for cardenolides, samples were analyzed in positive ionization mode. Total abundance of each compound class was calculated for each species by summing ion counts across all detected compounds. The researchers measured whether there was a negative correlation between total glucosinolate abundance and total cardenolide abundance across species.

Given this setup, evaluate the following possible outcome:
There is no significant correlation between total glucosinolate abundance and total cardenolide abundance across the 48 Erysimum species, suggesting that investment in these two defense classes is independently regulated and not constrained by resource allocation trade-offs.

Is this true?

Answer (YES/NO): YES